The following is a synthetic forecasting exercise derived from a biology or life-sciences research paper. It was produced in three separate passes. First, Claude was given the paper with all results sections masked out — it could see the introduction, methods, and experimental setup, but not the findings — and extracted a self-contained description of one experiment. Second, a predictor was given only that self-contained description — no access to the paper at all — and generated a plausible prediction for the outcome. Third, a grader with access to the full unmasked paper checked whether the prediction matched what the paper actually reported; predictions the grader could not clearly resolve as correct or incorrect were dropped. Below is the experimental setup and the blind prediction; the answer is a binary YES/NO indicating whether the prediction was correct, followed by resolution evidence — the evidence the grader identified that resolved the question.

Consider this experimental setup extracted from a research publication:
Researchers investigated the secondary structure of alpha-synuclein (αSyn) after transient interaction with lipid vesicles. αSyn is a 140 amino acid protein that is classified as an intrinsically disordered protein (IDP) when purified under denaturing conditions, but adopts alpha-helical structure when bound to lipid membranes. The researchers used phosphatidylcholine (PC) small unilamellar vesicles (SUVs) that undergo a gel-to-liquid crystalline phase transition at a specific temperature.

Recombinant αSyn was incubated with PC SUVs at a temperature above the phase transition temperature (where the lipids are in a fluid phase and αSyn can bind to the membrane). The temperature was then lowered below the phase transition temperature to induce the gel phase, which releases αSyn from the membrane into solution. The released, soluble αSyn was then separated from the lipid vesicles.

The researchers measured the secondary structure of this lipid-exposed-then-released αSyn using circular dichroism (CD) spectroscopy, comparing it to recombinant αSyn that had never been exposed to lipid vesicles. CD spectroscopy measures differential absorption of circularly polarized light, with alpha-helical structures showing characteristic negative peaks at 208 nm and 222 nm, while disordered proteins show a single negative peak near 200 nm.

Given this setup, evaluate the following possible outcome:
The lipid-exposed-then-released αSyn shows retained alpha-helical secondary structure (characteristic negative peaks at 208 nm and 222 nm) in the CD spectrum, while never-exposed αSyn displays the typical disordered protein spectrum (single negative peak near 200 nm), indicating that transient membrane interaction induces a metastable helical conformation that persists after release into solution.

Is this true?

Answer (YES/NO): YES